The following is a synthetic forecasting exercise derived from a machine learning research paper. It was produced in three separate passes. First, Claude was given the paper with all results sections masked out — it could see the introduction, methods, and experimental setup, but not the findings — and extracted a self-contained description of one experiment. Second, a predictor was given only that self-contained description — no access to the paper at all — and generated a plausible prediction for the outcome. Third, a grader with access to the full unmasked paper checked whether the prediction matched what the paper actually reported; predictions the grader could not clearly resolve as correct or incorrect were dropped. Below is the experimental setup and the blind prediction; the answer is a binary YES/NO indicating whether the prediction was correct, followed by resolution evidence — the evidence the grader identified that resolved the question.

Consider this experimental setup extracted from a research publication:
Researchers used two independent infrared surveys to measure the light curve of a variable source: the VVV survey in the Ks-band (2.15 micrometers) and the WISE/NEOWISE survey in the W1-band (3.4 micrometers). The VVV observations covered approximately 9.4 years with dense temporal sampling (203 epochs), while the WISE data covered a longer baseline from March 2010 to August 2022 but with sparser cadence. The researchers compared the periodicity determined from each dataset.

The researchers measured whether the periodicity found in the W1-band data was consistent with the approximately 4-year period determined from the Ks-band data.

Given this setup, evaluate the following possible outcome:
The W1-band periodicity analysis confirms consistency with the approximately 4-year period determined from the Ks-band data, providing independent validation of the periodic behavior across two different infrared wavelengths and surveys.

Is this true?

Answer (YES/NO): YES